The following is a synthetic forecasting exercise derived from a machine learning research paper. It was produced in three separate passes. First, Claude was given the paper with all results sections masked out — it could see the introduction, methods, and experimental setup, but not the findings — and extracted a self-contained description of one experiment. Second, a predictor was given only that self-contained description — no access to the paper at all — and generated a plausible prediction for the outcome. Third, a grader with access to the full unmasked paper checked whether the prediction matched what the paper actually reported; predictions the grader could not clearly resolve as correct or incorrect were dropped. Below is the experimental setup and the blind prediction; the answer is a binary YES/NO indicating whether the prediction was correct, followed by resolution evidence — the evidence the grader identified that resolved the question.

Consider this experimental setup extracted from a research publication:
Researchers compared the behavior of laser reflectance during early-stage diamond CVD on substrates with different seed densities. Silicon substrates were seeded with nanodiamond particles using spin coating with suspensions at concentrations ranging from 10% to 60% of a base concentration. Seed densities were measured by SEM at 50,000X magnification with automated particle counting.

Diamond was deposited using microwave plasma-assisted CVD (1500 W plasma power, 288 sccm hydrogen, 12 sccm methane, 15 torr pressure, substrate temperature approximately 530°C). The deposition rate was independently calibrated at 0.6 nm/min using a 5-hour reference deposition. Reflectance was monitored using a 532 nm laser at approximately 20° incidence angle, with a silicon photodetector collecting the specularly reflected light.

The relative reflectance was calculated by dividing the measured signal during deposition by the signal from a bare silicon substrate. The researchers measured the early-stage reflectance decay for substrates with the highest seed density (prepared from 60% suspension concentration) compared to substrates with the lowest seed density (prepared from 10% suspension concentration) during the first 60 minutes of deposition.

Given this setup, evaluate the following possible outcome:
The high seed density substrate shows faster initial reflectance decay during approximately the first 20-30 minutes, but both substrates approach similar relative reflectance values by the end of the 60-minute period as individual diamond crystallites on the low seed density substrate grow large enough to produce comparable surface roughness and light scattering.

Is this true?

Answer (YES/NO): NO